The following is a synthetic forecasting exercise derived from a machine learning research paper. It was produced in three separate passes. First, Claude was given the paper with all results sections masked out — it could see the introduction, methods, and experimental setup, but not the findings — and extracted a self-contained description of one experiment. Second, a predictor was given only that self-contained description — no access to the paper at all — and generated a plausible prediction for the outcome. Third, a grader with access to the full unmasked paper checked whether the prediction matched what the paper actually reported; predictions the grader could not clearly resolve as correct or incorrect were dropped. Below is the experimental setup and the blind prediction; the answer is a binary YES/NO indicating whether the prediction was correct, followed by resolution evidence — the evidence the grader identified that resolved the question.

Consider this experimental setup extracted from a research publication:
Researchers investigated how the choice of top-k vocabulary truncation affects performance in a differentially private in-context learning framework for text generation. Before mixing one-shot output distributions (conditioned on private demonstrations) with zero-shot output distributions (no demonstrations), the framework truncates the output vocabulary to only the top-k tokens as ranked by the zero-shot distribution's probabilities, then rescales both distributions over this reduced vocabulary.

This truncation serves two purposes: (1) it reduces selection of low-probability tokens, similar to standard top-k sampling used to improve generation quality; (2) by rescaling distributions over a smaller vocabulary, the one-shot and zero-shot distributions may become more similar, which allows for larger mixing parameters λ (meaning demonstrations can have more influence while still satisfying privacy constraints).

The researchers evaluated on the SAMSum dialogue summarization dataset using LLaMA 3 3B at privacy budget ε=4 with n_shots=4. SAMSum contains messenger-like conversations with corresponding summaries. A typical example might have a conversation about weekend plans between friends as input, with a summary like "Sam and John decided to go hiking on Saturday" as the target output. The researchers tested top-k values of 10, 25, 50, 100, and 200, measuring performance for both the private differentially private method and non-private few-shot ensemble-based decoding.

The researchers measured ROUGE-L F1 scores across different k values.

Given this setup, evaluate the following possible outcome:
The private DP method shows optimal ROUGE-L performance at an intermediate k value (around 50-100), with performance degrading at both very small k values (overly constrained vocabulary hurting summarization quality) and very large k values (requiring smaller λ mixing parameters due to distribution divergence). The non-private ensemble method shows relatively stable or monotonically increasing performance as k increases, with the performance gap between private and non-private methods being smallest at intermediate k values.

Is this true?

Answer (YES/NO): NO